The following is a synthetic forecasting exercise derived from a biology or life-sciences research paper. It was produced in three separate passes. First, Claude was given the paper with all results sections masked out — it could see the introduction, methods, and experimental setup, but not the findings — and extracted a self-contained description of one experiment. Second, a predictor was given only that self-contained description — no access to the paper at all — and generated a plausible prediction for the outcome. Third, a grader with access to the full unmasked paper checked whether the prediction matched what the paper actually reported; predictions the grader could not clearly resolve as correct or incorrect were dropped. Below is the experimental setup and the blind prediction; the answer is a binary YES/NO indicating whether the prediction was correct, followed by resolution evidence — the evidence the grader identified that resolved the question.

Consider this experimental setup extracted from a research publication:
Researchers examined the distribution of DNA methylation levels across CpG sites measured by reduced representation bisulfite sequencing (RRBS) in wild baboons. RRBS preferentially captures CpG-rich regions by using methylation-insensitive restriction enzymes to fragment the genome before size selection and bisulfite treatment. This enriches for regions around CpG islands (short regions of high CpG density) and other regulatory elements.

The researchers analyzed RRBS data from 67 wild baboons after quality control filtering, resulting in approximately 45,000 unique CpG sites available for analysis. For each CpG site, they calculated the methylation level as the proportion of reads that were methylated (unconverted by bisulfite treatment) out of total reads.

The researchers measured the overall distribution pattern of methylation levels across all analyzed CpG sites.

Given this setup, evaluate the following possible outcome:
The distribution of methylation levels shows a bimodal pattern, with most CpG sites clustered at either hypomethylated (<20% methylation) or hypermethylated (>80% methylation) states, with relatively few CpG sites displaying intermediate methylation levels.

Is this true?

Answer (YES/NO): YES